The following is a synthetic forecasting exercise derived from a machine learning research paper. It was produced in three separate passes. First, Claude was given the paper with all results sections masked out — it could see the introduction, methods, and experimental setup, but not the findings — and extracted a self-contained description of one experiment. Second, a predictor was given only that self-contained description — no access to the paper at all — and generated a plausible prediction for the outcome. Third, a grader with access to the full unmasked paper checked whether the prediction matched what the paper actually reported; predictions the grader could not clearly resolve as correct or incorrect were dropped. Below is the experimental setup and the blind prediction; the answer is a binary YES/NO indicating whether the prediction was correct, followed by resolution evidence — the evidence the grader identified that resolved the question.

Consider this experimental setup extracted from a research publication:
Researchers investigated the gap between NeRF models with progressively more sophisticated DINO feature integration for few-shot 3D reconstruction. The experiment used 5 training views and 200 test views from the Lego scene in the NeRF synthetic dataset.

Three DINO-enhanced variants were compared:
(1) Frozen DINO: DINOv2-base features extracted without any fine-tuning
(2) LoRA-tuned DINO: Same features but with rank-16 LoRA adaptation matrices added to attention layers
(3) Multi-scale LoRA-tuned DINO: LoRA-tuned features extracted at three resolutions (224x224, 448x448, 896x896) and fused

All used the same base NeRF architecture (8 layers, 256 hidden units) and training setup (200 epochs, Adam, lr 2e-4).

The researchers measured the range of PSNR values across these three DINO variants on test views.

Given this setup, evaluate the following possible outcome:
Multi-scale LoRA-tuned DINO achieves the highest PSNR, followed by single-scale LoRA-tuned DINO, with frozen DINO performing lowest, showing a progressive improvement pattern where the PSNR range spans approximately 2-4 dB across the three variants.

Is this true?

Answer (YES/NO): NO